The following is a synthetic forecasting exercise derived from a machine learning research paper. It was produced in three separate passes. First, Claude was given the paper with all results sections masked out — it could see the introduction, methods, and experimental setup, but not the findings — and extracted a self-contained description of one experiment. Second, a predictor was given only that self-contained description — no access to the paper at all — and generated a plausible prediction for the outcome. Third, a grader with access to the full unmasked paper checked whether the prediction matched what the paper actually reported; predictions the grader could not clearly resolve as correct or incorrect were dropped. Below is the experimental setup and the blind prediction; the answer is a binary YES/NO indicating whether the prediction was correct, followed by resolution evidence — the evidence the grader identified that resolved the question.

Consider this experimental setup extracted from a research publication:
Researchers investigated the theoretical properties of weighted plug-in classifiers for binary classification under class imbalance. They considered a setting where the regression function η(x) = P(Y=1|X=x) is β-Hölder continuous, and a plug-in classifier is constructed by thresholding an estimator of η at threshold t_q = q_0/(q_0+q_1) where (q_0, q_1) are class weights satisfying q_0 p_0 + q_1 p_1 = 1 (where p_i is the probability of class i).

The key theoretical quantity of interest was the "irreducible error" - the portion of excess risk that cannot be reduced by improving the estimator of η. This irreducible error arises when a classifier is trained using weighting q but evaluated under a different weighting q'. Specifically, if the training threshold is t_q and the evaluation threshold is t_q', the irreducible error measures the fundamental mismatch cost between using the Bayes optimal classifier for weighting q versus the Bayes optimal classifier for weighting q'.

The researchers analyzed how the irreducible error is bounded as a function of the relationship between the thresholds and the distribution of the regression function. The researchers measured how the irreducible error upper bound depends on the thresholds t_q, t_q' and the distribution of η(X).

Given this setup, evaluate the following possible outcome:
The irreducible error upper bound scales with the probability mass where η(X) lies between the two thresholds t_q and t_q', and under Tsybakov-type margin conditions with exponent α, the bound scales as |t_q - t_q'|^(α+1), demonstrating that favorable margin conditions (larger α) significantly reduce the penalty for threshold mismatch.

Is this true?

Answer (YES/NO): NO